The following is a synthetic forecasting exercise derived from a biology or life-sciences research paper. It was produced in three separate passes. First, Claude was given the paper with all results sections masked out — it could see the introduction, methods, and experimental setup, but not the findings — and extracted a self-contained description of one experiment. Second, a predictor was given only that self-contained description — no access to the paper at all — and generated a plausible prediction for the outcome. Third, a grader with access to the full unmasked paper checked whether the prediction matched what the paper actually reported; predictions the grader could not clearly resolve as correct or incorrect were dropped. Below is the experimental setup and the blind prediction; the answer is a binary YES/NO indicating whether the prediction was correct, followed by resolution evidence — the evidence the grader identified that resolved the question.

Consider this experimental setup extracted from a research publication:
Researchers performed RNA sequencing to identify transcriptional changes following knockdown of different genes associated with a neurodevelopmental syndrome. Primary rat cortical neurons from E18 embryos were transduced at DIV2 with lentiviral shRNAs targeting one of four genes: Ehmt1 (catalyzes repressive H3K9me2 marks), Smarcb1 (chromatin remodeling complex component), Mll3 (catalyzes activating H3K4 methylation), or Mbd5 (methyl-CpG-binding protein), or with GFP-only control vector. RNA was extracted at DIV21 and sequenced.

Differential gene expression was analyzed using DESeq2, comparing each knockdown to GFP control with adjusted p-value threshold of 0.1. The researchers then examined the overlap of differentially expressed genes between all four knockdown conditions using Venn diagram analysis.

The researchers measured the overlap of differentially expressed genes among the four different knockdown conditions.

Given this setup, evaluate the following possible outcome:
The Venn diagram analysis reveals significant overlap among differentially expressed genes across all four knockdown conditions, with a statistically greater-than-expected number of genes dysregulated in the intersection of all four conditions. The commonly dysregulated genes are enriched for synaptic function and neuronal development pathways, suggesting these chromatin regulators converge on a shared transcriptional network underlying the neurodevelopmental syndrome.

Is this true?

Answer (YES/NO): NO